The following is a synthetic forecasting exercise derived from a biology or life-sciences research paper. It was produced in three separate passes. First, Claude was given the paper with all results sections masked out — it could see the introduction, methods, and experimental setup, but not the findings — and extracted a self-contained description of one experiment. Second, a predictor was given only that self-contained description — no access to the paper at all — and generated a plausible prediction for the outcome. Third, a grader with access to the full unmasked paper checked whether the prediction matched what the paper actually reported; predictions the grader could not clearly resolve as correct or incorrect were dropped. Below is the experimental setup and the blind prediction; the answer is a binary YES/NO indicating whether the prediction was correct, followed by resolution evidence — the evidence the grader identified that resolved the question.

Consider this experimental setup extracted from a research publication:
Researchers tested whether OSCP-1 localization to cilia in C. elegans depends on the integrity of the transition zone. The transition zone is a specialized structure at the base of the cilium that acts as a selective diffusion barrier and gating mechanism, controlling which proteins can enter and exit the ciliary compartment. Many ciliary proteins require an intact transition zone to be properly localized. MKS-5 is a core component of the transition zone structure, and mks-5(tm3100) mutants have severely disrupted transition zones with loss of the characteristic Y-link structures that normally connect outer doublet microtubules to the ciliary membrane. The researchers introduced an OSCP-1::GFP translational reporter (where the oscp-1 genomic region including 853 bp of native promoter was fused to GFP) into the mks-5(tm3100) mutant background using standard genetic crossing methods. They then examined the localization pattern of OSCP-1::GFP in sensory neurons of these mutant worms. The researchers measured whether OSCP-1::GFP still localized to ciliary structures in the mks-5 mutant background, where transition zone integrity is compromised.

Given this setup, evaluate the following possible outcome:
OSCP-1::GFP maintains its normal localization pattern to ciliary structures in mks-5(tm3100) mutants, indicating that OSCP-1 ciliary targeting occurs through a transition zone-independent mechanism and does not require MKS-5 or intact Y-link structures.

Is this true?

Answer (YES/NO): YES